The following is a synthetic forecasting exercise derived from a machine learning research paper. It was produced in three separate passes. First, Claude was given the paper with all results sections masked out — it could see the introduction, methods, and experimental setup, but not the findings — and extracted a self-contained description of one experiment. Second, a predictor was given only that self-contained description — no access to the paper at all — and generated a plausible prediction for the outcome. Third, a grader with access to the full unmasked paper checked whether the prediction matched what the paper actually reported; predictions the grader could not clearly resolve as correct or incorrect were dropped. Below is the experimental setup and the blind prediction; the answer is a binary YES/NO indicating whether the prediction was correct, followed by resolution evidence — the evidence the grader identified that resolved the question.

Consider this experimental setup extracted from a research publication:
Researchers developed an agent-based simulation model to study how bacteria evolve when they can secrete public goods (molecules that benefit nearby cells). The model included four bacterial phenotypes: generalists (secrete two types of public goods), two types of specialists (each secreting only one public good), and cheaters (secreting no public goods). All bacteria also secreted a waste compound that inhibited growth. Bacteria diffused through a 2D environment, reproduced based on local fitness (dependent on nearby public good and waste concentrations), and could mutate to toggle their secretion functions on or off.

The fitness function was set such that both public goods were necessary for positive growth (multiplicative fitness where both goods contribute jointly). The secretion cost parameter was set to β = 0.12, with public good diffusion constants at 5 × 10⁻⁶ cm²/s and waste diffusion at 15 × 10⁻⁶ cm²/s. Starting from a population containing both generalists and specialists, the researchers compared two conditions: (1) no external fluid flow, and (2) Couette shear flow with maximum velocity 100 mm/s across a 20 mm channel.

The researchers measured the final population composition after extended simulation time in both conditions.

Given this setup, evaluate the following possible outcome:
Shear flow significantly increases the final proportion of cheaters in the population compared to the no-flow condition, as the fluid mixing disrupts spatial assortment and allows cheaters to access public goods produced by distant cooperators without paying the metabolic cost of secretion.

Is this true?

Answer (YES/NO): NO